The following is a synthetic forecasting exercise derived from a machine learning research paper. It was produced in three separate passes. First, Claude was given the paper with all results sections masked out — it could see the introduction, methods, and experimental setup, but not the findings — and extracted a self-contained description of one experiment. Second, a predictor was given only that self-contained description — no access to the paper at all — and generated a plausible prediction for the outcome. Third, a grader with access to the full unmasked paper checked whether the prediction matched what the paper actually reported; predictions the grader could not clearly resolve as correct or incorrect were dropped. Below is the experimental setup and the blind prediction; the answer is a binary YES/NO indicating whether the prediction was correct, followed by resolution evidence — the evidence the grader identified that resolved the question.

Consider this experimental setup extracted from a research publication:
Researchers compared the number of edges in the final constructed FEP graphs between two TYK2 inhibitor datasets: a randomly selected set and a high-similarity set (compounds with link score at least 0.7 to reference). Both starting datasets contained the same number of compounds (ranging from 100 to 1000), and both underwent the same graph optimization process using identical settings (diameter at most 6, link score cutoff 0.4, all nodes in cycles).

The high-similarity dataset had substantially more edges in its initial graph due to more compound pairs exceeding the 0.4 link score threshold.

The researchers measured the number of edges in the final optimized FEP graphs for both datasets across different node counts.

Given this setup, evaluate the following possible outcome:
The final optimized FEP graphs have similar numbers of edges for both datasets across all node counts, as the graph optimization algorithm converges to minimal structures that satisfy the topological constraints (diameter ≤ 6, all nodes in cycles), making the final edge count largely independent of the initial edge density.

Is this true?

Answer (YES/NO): YES